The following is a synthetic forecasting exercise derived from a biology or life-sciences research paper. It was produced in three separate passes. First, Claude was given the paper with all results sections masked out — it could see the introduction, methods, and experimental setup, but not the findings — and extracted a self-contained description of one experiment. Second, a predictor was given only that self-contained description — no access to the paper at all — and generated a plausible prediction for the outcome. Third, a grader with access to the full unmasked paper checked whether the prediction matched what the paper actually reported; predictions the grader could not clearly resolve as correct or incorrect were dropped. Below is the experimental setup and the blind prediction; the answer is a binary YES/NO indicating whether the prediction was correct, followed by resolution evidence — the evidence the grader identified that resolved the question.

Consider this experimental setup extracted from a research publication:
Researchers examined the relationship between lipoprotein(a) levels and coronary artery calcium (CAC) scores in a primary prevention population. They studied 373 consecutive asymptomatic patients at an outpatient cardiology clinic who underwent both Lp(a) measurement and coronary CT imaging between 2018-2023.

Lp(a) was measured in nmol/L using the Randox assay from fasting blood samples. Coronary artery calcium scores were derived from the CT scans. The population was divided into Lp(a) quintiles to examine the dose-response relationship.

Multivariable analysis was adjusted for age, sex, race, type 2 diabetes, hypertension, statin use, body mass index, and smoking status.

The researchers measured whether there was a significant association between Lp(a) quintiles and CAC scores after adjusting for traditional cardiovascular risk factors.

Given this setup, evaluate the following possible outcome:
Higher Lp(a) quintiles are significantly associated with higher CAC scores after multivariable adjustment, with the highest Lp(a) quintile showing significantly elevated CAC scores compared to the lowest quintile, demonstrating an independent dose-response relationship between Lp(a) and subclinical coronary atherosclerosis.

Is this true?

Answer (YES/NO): NO